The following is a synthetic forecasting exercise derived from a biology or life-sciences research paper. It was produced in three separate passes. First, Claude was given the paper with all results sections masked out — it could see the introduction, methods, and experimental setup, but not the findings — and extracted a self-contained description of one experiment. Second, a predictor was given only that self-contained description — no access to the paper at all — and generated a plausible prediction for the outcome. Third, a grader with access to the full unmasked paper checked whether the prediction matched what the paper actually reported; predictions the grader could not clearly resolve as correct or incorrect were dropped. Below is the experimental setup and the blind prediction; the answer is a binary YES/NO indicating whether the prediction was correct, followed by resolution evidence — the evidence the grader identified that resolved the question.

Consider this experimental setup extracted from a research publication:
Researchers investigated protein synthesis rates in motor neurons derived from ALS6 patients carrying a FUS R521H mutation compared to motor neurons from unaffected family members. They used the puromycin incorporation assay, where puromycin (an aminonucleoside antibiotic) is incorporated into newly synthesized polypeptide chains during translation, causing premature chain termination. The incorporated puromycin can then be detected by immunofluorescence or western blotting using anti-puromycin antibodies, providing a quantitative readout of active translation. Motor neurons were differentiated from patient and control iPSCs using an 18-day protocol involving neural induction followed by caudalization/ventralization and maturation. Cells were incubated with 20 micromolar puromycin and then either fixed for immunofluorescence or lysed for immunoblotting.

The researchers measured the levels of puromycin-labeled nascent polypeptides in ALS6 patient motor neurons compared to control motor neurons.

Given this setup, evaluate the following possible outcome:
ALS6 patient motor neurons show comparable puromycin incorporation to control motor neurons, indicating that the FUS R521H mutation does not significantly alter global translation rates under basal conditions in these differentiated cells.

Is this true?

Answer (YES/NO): NO